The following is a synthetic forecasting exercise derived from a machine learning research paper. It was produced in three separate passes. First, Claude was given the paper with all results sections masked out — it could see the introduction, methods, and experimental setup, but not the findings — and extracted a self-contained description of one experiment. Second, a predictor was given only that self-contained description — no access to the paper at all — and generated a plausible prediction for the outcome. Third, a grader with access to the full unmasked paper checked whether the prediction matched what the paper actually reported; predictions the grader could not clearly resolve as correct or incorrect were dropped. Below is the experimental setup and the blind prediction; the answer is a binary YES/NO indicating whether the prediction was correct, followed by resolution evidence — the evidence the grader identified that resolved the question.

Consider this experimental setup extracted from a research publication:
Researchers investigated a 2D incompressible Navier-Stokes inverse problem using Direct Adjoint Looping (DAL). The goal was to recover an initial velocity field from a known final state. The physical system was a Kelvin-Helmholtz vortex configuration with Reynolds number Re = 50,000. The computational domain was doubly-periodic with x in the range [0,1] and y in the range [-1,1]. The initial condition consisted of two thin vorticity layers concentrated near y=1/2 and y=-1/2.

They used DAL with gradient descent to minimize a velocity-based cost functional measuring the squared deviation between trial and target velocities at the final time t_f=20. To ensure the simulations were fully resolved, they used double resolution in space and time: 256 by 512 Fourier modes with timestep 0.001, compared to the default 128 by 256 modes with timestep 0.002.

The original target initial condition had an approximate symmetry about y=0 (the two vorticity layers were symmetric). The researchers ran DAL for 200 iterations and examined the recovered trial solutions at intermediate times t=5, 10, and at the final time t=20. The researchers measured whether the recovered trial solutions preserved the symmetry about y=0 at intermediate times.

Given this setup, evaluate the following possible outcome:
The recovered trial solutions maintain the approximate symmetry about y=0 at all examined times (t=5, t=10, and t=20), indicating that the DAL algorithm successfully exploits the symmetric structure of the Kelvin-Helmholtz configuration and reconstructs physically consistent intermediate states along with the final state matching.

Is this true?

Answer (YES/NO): NO